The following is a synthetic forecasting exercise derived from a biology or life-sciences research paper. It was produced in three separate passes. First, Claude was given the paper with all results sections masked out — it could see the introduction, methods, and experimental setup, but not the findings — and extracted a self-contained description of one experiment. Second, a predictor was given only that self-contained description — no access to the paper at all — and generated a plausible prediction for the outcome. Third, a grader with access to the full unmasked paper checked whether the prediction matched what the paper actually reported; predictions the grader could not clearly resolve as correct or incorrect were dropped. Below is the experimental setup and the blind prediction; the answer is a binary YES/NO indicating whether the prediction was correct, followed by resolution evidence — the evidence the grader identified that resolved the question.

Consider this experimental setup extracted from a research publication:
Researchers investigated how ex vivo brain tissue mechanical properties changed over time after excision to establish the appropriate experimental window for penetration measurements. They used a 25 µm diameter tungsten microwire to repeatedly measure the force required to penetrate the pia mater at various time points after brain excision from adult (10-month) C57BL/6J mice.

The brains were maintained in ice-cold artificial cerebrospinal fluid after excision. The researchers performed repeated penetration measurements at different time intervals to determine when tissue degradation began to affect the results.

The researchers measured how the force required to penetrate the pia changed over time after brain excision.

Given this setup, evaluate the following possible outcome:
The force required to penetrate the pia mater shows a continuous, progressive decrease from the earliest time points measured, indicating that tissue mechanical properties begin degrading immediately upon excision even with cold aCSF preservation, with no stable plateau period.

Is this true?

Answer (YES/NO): NO